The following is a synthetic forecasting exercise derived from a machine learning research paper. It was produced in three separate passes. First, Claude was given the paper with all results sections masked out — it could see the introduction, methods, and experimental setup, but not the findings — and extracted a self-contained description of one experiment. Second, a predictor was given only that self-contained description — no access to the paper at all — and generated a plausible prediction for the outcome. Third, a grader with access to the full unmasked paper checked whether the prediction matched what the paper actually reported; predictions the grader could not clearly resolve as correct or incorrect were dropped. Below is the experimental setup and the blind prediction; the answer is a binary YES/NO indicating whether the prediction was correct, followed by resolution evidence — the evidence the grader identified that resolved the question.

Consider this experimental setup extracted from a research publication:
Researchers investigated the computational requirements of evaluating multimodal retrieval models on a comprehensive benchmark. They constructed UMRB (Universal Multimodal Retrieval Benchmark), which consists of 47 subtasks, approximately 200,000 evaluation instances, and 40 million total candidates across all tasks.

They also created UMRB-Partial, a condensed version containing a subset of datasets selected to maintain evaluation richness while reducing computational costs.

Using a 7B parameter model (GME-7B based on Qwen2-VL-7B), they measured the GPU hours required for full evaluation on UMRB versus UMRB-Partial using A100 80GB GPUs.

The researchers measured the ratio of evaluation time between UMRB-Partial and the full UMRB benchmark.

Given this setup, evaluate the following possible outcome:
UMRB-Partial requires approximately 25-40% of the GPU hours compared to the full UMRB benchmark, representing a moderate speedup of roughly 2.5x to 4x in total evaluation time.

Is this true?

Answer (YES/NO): NO